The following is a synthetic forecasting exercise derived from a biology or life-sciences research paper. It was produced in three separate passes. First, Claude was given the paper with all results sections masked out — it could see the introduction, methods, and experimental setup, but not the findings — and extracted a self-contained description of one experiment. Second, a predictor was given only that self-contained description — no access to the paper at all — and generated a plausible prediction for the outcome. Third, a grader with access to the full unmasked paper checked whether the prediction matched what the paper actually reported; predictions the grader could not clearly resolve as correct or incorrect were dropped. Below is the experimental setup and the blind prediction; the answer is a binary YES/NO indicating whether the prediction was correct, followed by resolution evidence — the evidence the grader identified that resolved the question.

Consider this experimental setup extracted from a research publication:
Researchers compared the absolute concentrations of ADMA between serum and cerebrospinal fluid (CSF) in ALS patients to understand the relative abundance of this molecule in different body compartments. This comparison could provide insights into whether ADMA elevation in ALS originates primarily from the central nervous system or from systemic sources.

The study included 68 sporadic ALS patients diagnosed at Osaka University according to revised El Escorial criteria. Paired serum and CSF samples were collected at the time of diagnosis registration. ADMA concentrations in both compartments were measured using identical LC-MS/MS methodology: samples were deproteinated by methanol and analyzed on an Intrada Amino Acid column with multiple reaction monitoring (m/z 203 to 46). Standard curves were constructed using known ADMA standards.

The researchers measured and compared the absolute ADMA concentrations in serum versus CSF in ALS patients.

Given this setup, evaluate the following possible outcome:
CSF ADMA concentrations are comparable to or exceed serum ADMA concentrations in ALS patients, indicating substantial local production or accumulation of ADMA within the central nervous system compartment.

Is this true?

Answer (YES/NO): NO